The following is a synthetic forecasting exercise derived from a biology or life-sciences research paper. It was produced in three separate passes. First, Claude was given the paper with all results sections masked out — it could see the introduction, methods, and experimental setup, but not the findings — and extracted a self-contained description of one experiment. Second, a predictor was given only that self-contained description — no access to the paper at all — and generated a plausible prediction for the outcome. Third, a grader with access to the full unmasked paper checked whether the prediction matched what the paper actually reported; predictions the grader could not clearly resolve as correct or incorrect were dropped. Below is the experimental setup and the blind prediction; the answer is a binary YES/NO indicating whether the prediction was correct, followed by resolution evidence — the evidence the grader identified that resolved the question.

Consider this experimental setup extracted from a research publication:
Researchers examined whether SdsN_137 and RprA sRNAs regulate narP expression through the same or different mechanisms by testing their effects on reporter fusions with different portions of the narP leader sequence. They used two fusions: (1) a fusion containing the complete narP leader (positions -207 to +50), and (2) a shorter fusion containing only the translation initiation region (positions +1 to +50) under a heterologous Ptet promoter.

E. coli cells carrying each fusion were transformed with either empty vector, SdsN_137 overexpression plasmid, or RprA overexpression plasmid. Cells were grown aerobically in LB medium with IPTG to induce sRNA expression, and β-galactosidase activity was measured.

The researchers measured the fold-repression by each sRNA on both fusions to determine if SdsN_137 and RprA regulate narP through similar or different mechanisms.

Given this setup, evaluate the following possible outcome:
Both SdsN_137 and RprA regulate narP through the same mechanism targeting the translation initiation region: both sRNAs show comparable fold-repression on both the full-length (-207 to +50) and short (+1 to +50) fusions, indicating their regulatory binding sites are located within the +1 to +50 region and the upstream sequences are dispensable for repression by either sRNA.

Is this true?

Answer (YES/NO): NO